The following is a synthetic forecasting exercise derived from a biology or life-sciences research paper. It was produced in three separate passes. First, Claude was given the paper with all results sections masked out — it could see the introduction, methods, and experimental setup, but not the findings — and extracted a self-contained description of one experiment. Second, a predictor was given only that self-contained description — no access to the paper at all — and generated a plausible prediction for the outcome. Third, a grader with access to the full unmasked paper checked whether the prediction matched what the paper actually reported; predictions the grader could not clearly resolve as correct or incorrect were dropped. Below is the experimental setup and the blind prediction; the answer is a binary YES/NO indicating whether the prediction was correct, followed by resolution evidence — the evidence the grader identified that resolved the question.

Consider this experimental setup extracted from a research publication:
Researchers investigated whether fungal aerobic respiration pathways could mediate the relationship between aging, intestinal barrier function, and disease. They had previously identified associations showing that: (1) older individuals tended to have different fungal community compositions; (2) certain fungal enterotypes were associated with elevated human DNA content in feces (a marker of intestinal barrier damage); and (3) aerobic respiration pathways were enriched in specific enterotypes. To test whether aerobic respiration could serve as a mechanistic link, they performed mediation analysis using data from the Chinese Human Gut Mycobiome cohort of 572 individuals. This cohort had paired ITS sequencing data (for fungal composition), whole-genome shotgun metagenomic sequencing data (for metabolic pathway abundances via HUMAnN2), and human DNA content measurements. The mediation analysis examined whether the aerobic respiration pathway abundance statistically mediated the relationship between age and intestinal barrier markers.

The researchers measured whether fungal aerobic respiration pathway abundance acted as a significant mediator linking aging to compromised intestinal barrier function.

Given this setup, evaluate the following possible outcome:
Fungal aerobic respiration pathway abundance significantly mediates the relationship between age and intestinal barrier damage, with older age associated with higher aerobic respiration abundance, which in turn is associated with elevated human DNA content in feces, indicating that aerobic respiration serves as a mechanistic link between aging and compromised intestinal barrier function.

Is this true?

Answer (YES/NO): YES